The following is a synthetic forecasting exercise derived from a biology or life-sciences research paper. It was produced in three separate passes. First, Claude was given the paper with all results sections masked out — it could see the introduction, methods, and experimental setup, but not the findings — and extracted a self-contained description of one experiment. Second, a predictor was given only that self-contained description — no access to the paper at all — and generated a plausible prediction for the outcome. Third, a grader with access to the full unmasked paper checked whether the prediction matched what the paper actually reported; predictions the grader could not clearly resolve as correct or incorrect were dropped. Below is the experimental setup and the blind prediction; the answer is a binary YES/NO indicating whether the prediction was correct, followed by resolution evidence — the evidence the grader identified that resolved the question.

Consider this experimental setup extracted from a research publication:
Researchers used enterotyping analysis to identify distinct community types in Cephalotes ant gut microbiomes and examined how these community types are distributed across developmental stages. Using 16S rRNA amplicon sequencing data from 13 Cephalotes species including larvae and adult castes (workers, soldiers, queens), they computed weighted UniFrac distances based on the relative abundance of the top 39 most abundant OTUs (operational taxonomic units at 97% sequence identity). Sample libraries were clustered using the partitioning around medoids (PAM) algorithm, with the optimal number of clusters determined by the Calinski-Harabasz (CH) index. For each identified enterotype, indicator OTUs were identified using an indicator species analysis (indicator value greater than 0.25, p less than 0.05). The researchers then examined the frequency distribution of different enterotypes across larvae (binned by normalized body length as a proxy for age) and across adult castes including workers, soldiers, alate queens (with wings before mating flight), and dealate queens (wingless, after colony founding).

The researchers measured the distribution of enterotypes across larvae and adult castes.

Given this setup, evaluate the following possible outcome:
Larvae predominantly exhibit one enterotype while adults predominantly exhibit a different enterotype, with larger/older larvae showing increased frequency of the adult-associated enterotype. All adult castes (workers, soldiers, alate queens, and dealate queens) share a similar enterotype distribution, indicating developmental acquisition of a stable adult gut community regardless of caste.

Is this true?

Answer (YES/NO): NO